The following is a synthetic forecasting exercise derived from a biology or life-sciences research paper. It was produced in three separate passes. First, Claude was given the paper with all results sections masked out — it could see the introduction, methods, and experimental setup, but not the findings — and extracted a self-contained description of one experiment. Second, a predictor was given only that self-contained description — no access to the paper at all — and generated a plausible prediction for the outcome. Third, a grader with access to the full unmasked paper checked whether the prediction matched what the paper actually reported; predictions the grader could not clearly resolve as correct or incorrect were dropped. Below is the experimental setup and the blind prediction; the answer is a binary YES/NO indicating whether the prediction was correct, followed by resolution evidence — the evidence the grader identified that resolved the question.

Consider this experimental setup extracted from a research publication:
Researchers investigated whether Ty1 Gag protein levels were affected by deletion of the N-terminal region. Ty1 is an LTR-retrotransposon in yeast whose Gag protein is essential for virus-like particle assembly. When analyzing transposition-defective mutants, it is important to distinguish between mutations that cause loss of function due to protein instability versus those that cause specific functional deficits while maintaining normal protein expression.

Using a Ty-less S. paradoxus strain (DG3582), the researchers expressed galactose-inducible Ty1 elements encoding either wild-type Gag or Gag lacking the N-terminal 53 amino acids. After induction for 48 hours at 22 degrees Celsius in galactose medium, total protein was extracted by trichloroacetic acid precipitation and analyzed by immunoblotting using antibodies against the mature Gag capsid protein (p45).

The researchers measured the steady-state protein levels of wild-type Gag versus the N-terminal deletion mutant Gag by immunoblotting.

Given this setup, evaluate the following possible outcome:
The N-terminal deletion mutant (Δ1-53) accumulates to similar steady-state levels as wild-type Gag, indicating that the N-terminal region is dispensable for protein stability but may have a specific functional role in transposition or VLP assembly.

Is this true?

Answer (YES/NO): YES